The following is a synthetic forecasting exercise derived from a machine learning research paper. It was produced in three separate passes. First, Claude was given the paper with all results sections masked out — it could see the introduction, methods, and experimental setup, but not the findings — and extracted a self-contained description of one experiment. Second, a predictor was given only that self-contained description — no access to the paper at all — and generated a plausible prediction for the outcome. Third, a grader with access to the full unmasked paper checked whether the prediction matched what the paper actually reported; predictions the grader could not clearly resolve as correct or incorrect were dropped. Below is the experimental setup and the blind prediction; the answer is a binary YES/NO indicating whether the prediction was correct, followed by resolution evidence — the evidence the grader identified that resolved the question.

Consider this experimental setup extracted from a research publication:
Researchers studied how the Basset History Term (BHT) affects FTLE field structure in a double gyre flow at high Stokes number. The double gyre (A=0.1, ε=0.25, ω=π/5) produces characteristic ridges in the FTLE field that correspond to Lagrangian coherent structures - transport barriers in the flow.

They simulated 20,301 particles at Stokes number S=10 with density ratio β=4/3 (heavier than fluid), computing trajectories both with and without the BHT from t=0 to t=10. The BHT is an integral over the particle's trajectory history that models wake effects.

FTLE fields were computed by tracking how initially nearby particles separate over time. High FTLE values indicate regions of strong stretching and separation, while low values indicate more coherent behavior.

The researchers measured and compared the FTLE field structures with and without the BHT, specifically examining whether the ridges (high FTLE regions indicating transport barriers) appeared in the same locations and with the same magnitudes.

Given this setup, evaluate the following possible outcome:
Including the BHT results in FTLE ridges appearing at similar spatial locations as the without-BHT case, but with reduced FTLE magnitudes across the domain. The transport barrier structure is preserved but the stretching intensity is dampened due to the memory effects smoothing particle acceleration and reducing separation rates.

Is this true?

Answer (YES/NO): NO